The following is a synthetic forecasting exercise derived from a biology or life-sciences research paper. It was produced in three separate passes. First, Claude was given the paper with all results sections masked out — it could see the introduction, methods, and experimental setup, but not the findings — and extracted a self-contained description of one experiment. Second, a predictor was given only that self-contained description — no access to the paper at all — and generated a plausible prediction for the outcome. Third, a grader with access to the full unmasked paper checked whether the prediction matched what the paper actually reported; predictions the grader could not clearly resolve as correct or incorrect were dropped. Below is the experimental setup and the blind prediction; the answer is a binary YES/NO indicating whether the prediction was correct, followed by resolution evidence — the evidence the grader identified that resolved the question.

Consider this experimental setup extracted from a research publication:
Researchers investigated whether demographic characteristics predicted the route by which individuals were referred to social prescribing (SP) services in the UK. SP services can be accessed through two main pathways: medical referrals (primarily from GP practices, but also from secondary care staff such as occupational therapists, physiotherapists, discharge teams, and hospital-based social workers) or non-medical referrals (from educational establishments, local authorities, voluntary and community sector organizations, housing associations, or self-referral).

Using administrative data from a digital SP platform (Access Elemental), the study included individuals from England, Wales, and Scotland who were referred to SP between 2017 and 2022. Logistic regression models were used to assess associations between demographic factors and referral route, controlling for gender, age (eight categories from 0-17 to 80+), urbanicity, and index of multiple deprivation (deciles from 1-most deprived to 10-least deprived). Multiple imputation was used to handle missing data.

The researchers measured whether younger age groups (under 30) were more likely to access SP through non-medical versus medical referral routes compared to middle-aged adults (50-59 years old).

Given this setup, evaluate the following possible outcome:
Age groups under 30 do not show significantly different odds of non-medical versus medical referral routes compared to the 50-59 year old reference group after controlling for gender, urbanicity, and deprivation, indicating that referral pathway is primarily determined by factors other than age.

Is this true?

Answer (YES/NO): NO